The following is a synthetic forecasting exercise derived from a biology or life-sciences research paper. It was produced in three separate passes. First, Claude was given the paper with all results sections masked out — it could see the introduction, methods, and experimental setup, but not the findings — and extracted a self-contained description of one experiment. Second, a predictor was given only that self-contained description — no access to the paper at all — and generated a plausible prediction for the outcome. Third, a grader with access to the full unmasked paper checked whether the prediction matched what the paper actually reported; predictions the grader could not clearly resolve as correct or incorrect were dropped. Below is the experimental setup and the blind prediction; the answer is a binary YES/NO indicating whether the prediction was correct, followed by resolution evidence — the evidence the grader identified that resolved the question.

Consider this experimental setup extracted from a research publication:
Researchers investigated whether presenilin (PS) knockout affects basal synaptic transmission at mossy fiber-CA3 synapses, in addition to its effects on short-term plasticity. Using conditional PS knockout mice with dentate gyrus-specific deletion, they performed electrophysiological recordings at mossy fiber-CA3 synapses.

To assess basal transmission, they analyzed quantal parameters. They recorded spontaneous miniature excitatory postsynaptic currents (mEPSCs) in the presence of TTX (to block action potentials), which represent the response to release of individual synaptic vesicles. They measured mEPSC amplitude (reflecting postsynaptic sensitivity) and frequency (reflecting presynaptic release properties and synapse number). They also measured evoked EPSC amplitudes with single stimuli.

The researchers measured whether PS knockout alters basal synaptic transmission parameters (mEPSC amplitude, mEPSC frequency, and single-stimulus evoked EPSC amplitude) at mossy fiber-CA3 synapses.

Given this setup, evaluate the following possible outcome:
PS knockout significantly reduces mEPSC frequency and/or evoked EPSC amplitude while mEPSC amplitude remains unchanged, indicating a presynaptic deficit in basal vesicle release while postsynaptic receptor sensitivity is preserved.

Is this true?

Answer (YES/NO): NO